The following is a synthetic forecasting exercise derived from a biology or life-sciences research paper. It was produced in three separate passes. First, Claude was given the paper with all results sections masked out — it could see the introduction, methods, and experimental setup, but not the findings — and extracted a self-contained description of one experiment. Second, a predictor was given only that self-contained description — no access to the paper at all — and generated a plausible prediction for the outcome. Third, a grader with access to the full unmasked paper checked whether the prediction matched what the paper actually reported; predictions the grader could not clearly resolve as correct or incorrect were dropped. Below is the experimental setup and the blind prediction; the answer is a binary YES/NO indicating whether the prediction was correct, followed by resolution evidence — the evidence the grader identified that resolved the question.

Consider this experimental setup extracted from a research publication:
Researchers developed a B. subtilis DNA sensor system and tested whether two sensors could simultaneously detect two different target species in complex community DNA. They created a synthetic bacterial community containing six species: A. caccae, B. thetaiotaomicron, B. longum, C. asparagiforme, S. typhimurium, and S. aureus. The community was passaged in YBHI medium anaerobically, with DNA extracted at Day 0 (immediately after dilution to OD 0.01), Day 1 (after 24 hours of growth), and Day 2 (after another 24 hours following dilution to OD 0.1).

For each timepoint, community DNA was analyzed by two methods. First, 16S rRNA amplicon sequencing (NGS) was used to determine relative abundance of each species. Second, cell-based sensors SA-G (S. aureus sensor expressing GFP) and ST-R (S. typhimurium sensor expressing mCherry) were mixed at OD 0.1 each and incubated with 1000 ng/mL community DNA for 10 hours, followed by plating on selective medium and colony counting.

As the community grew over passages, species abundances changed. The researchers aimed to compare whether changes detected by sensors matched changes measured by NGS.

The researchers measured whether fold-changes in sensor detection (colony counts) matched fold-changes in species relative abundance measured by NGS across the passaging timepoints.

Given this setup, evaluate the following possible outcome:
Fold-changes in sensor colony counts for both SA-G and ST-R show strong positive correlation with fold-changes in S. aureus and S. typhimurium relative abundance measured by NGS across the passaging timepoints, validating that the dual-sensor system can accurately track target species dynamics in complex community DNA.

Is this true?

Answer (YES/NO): NO